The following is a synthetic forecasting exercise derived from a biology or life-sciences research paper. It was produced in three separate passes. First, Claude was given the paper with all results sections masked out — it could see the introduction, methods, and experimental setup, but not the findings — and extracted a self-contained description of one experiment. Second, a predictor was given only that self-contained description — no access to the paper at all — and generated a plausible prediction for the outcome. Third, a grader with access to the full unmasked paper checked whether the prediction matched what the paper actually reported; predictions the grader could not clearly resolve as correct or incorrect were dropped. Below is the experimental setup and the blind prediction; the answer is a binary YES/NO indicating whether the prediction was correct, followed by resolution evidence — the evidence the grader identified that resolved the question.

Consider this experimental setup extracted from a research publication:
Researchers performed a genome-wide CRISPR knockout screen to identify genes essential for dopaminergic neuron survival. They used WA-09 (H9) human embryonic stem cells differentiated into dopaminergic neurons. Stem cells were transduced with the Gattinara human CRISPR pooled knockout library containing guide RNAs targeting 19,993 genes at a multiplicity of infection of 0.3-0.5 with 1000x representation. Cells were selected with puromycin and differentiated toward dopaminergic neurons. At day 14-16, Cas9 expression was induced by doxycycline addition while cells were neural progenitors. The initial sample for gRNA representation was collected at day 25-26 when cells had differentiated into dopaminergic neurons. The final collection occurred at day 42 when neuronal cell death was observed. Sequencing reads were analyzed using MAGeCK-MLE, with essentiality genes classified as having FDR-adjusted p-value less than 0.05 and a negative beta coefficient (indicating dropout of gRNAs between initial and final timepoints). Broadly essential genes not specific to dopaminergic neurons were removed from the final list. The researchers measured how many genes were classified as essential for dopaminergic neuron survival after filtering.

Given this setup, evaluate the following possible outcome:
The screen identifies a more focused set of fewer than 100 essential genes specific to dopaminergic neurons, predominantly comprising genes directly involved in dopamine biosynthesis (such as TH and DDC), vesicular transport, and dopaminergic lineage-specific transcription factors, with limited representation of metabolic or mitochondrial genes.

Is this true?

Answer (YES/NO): NO